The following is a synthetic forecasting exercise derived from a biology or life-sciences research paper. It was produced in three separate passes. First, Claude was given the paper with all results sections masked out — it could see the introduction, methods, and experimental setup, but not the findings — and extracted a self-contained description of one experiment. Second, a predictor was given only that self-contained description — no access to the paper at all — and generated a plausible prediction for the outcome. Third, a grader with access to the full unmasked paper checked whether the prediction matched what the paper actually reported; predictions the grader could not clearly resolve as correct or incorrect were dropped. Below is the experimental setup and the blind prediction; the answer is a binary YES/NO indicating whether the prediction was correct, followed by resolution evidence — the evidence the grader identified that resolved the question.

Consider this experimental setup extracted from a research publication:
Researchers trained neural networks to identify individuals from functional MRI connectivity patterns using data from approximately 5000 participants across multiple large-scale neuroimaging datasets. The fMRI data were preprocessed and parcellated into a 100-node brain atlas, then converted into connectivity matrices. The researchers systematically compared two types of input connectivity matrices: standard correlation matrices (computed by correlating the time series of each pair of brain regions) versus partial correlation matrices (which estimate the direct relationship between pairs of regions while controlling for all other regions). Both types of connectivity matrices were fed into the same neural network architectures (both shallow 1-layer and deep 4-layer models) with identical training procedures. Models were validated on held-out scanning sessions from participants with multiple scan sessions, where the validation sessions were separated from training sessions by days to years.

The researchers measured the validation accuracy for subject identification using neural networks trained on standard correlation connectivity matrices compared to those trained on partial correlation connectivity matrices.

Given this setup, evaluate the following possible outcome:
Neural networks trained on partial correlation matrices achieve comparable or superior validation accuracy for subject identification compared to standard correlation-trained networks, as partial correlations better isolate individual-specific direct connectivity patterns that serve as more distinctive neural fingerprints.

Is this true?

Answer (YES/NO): YES